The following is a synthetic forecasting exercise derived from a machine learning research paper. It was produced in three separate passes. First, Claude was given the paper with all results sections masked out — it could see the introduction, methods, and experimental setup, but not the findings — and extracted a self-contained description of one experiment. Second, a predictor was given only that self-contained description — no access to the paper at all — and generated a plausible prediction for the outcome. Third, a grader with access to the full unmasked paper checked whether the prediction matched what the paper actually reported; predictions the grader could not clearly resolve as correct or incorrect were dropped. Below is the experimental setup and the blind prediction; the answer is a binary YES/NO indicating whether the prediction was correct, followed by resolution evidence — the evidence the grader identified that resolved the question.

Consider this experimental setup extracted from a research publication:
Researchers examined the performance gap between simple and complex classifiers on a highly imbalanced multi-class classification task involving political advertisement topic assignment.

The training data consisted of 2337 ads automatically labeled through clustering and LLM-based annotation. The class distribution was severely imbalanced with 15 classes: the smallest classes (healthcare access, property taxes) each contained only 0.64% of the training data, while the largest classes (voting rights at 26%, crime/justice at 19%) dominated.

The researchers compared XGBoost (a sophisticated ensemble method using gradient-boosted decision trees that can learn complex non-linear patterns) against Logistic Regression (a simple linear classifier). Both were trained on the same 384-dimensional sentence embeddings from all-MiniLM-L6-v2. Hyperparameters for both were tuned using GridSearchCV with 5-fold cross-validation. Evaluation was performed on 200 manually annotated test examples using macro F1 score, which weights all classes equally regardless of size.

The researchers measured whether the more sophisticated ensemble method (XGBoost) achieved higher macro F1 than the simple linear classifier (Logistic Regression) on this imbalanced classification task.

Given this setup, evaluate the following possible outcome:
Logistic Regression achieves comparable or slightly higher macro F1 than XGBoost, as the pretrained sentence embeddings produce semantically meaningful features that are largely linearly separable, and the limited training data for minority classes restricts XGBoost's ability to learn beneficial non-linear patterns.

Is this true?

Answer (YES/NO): YES